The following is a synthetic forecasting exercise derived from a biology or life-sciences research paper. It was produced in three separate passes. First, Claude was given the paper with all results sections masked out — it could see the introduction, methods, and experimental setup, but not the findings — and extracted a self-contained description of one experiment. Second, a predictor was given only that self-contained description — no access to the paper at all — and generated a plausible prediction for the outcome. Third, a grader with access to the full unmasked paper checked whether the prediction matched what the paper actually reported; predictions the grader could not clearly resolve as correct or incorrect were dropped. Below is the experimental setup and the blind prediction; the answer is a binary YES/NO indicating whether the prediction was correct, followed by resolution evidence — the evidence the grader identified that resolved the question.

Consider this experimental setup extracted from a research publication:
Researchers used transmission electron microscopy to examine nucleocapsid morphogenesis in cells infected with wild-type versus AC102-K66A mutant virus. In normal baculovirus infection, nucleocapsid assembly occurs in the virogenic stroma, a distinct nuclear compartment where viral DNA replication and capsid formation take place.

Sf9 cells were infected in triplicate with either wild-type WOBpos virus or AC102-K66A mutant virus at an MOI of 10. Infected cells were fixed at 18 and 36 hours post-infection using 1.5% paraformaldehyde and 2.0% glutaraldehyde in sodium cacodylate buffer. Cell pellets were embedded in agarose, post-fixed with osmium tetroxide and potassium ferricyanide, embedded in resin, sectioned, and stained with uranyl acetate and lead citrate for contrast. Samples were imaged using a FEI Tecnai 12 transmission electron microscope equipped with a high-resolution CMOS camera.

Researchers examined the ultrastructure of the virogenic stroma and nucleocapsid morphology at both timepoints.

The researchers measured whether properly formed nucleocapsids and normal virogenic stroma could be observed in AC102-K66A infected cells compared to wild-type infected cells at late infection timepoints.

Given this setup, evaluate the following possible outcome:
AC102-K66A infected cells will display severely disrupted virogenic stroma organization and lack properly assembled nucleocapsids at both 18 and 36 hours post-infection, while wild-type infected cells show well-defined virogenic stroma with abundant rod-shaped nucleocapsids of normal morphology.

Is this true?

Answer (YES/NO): NO